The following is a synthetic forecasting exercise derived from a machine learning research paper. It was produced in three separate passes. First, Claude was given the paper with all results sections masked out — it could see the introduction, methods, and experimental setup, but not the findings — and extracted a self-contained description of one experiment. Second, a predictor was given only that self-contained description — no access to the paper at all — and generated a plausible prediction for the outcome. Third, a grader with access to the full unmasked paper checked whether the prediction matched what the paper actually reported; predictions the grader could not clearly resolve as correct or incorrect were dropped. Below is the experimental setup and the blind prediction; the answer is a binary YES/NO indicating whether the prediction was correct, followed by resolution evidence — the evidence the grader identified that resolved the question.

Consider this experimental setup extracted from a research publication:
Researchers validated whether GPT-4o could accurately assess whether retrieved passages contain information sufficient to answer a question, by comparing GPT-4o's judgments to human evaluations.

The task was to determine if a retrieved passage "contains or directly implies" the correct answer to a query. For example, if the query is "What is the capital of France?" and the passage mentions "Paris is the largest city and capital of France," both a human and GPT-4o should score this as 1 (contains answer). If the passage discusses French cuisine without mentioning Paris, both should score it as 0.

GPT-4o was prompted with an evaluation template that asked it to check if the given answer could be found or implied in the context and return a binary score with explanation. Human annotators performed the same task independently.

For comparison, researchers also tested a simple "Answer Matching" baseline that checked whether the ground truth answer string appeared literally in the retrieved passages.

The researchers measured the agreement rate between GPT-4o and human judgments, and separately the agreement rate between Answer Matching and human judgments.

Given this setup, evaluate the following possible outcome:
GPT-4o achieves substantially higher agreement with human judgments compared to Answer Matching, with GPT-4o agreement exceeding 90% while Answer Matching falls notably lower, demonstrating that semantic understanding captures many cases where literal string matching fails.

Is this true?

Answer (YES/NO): YES